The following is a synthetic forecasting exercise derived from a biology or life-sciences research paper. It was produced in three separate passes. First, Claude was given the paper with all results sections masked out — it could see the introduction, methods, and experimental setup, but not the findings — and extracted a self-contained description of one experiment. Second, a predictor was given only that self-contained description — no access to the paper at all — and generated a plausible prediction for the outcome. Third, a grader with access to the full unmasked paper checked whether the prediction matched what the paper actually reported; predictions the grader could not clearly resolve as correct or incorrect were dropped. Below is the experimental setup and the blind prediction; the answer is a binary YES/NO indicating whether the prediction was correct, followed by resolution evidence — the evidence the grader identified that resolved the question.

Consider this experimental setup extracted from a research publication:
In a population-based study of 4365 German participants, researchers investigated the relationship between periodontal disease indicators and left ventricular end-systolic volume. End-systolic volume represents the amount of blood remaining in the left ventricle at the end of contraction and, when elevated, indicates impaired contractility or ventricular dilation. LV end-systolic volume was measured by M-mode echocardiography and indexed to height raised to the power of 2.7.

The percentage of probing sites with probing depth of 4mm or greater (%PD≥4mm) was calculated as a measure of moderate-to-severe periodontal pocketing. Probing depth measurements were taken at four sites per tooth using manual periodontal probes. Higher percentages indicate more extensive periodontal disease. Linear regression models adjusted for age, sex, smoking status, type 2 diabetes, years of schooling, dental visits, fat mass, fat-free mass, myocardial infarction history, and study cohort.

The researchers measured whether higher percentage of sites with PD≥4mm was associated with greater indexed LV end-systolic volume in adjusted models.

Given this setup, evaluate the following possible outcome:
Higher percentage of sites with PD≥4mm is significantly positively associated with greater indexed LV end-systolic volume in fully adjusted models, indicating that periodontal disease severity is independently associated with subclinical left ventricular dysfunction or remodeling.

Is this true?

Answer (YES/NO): YES